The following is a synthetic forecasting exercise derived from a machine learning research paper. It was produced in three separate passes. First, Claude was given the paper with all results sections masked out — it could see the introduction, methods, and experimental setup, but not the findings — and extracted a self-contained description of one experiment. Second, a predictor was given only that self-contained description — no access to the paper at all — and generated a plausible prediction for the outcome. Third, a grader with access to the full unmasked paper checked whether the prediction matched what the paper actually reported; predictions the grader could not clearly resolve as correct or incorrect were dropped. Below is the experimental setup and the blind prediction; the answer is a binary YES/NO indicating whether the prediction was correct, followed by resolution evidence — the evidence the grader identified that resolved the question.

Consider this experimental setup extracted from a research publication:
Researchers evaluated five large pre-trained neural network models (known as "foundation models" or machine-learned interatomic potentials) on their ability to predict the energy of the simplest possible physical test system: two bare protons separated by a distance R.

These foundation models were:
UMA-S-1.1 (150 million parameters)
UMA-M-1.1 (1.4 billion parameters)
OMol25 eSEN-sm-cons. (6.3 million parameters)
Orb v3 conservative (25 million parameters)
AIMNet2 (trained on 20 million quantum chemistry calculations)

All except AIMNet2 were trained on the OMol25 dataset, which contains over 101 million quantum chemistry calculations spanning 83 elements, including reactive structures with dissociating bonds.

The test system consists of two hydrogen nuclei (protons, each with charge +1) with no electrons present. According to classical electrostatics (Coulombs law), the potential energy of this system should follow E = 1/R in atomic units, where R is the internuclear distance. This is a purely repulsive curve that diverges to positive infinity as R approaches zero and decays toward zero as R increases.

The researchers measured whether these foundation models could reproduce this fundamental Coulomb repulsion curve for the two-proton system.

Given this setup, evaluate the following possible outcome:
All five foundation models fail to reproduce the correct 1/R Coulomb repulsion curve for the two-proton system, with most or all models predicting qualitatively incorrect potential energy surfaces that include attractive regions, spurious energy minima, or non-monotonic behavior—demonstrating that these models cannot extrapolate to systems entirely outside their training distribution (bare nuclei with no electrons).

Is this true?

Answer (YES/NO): YES